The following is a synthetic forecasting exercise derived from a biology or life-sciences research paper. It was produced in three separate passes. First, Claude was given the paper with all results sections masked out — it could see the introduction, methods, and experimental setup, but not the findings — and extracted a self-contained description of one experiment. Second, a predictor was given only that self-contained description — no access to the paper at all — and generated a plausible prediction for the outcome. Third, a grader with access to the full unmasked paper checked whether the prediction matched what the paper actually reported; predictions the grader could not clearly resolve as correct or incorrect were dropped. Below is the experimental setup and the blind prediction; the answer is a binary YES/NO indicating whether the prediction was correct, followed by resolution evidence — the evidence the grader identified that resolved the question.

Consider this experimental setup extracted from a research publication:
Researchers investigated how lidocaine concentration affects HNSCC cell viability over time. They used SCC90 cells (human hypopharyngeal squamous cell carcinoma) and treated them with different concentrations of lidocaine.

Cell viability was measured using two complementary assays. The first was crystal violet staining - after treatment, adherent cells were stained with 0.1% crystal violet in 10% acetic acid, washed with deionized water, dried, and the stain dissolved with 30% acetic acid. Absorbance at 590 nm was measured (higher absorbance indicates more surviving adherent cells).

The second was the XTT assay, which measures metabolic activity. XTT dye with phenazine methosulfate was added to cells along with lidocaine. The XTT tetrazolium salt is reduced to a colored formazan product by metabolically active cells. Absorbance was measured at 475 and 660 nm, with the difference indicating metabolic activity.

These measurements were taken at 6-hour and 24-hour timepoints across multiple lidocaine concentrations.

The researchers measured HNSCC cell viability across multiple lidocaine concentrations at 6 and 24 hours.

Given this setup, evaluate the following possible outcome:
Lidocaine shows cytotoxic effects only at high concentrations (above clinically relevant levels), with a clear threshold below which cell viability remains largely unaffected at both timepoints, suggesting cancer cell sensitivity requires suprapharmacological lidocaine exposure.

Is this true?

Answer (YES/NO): NO